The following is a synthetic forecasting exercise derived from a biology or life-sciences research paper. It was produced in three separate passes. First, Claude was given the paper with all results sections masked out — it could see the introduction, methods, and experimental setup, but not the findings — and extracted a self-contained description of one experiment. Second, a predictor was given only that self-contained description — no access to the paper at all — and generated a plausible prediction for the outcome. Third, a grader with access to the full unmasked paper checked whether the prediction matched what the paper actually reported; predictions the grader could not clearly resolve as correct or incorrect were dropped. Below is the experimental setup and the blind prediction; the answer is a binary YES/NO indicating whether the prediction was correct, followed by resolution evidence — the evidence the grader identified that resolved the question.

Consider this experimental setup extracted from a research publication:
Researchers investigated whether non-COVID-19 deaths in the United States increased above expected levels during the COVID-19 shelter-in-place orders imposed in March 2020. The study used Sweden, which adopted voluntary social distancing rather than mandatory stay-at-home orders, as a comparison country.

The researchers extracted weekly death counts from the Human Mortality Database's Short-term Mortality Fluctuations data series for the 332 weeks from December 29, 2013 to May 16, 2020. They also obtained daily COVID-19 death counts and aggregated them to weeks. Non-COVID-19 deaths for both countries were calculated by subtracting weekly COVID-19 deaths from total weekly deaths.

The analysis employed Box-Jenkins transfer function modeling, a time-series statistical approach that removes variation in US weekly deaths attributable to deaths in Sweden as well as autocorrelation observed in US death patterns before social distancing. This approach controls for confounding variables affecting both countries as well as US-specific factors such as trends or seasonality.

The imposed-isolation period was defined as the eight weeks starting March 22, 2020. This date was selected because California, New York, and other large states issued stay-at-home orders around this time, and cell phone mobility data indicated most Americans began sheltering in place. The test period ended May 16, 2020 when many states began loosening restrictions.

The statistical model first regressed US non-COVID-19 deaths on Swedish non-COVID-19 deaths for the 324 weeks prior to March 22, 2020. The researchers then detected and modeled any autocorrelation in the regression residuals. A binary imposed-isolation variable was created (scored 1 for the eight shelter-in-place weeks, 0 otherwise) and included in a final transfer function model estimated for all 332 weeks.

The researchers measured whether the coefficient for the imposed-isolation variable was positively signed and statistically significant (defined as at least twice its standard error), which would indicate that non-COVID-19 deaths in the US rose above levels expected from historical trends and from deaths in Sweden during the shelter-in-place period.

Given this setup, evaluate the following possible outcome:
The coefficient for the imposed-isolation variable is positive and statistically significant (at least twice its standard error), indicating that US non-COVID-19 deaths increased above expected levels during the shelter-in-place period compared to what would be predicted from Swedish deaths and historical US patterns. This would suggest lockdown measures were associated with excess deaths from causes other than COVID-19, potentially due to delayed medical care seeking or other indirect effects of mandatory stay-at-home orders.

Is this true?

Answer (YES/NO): NO